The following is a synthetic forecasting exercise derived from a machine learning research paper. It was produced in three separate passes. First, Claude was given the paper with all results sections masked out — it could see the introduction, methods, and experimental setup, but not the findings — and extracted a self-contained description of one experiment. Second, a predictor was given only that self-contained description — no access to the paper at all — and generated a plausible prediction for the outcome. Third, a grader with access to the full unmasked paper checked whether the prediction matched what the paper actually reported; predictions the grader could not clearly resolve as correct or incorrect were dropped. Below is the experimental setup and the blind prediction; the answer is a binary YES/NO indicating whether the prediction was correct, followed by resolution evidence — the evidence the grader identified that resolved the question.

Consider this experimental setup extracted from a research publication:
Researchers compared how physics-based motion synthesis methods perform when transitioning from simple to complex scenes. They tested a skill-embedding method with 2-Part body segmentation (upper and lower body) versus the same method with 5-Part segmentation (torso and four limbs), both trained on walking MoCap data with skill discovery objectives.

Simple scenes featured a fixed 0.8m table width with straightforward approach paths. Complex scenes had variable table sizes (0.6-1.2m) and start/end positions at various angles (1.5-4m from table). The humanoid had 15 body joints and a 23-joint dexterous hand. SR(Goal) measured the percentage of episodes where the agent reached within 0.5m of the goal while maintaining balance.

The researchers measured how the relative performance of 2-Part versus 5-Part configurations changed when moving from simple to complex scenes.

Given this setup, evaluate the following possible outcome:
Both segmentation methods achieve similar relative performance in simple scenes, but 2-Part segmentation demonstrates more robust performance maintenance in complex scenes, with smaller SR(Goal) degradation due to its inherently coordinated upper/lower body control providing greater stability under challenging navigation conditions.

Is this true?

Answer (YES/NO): NO